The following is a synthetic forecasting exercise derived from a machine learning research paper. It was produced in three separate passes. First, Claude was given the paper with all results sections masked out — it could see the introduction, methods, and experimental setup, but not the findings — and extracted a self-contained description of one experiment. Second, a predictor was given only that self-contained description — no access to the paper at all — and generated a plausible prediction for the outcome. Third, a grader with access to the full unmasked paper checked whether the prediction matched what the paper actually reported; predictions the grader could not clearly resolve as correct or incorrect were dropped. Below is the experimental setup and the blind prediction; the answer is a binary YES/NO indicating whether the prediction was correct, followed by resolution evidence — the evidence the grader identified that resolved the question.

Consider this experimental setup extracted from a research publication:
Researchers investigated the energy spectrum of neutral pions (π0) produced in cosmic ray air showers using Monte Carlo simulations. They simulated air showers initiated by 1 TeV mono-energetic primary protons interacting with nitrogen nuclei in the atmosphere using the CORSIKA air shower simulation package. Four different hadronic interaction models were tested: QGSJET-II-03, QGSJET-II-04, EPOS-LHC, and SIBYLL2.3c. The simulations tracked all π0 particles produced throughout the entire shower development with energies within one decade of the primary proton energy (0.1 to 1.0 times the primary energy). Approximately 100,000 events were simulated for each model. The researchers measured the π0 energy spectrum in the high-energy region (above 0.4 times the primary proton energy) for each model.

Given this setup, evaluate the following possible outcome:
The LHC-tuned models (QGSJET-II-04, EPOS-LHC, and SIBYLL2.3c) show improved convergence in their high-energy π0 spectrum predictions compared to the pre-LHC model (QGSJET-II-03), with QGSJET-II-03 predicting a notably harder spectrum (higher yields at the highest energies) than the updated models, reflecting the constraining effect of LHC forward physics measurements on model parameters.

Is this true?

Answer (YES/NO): NO